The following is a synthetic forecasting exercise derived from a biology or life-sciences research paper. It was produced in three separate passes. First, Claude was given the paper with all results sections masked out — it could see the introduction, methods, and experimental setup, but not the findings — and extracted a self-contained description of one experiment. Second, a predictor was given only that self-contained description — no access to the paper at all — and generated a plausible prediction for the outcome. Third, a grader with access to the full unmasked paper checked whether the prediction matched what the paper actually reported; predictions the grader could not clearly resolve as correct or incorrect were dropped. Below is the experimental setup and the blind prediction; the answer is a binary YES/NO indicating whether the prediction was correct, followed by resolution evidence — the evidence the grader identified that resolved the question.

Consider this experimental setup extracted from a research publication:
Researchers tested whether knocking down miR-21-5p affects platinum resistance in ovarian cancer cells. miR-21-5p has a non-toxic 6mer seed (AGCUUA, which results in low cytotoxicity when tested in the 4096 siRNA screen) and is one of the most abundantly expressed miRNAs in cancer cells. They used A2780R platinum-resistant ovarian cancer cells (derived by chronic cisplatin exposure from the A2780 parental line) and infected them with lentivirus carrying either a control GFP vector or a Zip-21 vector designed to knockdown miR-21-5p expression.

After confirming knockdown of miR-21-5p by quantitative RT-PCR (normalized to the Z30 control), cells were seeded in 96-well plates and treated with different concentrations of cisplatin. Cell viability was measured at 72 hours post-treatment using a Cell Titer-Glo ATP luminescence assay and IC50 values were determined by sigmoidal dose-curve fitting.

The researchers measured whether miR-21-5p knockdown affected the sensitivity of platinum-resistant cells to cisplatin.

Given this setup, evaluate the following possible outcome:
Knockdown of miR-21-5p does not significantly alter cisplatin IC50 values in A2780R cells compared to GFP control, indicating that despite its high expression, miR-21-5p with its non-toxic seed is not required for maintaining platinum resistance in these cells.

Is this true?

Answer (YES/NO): NO